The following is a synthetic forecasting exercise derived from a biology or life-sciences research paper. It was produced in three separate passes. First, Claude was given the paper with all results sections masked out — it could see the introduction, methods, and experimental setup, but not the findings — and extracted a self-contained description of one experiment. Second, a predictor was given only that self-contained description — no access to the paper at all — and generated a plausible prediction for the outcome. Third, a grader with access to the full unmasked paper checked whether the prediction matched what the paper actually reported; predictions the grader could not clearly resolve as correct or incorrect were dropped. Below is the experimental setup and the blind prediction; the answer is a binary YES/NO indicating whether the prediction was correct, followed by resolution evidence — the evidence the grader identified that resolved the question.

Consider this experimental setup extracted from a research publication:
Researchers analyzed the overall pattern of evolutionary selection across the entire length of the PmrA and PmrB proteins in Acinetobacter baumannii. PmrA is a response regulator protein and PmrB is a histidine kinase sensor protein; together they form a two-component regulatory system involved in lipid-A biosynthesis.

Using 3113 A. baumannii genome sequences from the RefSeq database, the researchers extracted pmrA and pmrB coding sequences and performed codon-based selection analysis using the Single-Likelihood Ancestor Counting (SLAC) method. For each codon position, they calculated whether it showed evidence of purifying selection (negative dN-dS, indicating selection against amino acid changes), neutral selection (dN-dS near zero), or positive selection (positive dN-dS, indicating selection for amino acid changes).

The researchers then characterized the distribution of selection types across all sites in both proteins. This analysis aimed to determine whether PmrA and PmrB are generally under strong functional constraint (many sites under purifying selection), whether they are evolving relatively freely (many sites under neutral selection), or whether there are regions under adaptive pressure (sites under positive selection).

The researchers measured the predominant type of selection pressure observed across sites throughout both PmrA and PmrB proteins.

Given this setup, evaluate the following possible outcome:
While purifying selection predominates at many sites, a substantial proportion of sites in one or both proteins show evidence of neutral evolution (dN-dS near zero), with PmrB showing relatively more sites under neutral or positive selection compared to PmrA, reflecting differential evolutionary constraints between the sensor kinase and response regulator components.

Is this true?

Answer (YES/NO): YES